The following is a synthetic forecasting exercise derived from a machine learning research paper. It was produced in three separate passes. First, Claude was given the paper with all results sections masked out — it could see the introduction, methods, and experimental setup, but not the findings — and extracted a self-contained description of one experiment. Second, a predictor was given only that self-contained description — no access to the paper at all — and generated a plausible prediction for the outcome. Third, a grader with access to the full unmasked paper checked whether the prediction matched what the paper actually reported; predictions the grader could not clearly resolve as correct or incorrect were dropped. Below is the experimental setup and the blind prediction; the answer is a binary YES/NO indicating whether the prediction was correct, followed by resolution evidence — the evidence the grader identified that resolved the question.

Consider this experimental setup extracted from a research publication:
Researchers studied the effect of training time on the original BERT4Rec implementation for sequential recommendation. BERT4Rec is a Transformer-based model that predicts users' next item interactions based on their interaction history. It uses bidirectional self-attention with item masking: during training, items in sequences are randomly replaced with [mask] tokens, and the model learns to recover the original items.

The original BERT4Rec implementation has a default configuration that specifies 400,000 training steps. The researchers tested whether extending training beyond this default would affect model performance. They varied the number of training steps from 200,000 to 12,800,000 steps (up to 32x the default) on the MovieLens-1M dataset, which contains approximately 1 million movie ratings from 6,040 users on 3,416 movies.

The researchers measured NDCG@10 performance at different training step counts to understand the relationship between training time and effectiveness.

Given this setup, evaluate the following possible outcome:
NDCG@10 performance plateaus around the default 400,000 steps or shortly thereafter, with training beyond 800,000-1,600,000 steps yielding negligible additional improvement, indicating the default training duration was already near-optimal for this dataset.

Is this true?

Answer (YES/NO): NO